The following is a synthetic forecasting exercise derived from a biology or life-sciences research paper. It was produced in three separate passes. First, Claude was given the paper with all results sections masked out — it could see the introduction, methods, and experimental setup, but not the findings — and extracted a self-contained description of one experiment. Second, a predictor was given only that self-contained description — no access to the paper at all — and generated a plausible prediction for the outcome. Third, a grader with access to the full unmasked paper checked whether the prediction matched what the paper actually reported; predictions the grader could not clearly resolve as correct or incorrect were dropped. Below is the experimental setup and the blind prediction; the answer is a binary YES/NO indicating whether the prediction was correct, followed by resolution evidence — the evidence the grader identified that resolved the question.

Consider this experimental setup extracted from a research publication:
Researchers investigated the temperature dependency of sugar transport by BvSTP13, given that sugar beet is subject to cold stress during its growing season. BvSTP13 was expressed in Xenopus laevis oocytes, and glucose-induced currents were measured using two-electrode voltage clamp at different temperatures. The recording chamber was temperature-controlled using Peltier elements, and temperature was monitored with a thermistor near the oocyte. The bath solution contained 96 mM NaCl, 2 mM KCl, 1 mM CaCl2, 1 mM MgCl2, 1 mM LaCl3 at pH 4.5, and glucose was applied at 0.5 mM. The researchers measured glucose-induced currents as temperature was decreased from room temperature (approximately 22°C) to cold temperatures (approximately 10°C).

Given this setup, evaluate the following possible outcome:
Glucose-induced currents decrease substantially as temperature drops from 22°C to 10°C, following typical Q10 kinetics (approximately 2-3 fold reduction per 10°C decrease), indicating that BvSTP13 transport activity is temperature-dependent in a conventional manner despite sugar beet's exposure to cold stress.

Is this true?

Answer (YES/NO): YES